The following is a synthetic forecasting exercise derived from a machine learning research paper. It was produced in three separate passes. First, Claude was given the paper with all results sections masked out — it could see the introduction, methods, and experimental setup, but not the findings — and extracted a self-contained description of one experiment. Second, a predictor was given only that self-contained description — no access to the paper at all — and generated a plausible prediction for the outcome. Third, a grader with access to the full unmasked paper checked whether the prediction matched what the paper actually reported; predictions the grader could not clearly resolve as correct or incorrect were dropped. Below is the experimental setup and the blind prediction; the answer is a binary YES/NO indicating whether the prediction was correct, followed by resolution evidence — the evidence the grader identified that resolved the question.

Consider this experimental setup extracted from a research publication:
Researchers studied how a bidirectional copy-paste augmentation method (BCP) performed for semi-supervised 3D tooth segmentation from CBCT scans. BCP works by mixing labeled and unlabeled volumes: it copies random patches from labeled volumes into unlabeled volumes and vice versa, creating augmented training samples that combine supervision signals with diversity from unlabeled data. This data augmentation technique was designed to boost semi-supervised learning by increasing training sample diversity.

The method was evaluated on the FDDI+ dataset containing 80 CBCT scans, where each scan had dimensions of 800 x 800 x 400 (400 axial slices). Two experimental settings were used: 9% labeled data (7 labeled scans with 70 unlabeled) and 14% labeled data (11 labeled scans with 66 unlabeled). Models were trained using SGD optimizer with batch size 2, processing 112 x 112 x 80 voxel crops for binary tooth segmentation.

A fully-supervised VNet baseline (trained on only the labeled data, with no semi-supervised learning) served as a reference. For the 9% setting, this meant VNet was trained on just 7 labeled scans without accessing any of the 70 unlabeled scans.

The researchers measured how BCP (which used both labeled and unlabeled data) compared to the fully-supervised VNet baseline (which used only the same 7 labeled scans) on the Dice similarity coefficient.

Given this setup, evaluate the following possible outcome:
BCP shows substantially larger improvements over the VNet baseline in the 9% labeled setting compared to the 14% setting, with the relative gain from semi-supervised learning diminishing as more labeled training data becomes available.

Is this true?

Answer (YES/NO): NO